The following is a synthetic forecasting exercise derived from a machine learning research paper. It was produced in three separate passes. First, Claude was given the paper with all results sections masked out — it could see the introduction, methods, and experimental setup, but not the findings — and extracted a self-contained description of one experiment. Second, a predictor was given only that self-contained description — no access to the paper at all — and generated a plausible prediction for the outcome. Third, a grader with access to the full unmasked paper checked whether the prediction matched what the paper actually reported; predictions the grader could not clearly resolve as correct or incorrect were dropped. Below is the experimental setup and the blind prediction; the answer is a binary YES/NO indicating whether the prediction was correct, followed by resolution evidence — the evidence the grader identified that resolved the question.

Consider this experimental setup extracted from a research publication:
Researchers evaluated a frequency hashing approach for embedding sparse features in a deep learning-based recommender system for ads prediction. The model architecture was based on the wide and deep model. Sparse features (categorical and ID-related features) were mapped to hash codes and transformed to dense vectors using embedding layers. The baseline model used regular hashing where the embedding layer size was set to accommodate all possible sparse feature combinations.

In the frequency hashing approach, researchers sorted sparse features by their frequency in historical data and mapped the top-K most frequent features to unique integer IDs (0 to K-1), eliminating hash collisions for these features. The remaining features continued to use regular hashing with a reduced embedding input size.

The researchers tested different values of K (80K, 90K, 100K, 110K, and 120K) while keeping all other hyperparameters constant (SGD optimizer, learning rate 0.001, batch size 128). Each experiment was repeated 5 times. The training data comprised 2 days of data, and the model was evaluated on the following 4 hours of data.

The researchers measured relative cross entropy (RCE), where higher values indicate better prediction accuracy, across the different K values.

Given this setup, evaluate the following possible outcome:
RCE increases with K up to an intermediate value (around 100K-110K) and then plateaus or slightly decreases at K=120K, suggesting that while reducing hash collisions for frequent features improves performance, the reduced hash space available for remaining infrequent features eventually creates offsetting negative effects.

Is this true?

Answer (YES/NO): NO